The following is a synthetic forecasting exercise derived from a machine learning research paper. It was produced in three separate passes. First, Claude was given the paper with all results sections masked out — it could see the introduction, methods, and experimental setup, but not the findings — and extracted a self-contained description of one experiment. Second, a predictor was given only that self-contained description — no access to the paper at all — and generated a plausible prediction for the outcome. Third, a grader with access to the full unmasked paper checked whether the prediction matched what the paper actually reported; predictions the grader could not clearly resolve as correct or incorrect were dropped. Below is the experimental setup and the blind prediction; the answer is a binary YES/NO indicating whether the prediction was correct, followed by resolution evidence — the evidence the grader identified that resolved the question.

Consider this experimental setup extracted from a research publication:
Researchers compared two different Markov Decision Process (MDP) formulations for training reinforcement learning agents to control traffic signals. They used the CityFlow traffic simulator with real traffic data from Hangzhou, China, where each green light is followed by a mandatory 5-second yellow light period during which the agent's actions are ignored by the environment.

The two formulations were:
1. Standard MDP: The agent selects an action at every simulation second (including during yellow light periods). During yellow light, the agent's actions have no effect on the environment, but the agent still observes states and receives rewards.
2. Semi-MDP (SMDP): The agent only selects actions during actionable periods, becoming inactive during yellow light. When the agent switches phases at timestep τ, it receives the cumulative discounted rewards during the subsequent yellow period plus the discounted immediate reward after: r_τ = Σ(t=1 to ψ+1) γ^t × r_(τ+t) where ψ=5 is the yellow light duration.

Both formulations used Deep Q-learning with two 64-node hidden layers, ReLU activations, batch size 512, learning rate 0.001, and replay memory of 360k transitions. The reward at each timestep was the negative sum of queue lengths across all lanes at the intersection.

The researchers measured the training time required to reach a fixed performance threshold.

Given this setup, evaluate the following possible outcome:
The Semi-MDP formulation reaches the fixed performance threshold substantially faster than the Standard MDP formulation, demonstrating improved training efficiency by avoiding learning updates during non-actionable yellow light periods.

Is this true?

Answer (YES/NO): YES